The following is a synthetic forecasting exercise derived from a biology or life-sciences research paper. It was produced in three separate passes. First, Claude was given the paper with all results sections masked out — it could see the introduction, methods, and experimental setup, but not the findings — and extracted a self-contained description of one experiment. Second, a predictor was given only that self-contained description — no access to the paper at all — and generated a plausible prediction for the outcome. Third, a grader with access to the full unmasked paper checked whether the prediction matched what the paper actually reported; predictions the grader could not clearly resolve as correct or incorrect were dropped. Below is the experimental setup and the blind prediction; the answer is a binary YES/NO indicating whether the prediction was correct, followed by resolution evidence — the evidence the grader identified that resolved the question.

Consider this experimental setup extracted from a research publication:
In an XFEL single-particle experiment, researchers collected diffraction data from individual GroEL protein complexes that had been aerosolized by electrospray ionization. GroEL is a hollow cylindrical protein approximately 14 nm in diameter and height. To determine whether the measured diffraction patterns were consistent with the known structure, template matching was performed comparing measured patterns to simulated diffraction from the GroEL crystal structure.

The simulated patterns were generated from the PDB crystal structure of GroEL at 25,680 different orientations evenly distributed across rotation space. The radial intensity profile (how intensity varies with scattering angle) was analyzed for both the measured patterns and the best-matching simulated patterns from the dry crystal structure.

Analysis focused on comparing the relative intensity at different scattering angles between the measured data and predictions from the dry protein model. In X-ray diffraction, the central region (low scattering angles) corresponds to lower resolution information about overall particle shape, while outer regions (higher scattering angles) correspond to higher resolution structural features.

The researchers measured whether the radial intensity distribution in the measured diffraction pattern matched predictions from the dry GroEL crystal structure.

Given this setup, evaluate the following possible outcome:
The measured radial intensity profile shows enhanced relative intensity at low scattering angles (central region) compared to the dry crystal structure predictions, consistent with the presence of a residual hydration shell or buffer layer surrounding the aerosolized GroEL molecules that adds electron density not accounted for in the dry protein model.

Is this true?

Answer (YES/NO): NO